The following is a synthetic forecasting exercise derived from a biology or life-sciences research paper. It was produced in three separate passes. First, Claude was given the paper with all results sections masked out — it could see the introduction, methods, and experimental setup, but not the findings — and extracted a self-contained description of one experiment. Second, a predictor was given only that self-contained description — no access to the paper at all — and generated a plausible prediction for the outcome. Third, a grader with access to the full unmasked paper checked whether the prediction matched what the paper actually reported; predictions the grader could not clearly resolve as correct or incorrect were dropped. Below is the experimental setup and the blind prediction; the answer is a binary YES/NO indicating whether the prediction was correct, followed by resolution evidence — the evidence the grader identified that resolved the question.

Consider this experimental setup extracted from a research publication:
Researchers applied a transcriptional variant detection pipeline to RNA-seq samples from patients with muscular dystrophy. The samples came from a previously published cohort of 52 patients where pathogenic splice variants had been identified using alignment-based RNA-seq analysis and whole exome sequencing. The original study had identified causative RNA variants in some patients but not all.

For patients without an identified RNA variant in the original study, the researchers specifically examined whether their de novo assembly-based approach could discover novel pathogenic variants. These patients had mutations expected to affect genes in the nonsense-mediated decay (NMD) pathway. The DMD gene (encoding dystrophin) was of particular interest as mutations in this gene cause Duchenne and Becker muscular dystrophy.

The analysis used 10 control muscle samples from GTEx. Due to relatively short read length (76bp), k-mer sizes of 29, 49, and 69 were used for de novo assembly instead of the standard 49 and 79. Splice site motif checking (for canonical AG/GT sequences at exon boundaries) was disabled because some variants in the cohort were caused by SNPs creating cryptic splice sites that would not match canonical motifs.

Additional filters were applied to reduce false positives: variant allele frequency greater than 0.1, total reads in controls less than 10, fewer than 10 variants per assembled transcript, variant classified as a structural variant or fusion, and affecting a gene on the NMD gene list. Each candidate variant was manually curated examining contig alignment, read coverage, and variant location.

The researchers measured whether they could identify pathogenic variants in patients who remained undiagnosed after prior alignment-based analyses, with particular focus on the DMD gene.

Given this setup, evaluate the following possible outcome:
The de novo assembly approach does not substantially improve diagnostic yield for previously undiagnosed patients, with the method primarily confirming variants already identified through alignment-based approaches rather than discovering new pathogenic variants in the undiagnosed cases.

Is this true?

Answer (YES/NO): NO